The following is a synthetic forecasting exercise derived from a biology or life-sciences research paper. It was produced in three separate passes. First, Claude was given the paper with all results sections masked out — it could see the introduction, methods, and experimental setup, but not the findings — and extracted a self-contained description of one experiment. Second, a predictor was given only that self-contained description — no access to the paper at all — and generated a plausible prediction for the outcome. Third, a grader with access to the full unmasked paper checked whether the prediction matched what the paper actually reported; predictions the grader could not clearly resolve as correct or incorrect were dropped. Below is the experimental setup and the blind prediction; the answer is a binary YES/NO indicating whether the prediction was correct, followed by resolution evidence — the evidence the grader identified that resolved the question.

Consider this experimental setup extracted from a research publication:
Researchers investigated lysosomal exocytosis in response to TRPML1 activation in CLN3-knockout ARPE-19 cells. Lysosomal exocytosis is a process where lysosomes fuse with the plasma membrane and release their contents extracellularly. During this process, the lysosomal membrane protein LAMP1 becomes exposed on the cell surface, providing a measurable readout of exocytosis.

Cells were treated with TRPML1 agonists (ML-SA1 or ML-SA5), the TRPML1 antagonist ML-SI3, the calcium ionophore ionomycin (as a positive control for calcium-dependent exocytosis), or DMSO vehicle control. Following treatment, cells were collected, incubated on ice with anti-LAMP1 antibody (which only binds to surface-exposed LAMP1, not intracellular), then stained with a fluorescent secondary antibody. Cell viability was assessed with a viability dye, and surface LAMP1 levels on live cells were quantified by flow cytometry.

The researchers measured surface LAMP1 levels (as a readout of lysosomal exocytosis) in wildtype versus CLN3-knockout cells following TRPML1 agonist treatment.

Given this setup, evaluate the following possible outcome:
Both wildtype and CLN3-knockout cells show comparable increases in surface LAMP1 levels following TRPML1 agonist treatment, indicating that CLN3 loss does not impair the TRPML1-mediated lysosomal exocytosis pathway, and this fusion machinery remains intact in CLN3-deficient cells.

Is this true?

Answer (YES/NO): YES